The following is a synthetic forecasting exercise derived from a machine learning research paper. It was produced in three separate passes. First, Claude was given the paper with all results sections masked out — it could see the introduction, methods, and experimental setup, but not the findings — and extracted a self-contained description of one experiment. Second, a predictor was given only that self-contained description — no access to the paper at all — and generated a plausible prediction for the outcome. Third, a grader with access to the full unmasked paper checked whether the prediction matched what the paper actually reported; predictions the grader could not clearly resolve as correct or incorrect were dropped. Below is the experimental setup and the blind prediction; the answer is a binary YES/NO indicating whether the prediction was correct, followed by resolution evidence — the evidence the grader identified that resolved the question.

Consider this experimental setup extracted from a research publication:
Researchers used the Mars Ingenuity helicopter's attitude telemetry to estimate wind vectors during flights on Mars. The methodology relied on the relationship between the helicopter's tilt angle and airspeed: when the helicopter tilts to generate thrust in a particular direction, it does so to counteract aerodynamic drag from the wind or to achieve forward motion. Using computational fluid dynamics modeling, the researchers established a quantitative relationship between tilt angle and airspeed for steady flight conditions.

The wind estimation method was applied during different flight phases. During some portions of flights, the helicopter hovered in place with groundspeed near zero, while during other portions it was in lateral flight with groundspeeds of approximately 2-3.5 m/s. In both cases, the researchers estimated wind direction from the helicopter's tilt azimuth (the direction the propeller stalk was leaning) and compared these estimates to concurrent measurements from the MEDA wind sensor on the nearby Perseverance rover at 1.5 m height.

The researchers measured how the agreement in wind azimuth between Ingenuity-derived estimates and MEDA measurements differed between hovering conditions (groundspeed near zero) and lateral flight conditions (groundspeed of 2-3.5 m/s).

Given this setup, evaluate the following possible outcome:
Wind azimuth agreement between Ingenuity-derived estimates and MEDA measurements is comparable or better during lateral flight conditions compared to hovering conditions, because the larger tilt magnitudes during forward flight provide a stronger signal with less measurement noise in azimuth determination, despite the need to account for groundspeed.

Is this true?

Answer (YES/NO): NO